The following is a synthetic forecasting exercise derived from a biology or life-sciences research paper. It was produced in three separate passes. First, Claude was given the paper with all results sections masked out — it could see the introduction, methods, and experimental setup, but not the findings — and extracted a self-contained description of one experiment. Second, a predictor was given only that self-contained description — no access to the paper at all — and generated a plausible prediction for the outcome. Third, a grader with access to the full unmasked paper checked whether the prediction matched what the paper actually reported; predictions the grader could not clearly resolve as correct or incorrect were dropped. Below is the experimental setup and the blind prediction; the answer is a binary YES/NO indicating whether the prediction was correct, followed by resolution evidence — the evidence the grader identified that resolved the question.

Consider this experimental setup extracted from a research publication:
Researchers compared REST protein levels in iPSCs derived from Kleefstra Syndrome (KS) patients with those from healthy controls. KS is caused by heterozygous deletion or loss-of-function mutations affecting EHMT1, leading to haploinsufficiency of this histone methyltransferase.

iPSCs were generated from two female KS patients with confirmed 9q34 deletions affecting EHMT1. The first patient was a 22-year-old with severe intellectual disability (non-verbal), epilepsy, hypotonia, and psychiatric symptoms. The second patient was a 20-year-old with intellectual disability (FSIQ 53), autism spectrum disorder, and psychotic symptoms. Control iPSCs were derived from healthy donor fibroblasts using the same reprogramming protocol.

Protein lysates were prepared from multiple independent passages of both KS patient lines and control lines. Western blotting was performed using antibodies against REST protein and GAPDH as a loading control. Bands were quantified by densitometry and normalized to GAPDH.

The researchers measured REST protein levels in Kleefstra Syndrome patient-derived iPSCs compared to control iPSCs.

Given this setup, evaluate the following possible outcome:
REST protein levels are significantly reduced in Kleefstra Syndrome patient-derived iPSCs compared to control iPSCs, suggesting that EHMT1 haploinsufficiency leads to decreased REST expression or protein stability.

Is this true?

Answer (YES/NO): YES